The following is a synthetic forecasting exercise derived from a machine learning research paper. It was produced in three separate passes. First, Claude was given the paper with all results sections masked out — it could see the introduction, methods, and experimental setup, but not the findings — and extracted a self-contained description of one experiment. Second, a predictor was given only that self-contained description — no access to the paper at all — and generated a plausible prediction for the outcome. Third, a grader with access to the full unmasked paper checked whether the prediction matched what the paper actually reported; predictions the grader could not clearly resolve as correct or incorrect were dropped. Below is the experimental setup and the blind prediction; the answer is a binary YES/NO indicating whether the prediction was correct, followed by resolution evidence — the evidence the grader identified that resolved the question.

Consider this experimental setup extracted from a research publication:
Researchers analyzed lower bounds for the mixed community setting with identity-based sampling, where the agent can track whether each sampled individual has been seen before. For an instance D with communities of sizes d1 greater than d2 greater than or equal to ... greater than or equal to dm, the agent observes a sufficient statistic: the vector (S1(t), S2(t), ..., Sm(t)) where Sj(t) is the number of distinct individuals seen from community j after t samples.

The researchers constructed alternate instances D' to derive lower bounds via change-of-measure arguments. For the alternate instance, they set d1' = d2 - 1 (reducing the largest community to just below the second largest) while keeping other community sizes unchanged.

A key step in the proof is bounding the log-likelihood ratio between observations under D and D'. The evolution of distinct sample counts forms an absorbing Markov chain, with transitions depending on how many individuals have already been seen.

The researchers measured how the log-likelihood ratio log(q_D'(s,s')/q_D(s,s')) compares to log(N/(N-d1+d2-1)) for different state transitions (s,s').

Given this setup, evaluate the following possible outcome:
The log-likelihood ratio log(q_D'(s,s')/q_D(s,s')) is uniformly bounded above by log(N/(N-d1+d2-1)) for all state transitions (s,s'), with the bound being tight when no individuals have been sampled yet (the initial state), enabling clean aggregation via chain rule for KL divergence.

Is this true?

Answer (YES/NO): NO